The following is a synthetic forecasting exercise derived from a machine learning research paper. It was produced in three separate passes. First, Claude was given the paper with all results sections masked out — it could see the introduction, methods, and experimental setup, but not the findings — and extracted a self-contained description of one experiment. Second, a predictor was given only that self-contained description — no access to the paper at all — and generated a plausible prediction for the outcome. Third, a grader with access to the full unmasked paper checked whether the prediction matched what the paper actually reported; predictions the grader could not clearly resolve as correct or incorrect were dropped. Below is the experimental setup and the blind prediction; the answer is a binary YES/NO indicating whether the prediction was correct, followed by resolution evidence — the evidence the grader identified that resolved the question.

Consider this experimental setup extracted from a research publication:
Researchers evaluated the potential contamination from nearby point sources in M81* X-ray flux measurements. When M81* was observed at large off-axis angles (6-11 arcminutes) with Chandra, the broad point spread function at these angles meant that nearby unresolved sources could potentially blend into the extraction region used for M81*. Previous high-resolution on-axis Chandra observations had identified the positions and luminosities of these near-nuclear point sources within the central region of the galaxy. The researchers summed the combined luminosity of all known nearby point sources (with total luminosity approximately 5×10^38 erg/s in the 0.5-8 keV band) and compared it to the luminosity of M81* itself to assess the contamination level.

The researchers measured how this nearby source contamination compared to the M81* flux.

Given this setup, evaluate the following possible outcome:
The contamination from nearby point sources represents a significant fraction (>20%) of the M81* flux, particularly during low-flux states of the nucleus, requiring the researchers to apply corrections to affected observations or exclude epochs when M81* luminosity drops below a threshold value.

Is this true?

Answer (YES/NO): NO